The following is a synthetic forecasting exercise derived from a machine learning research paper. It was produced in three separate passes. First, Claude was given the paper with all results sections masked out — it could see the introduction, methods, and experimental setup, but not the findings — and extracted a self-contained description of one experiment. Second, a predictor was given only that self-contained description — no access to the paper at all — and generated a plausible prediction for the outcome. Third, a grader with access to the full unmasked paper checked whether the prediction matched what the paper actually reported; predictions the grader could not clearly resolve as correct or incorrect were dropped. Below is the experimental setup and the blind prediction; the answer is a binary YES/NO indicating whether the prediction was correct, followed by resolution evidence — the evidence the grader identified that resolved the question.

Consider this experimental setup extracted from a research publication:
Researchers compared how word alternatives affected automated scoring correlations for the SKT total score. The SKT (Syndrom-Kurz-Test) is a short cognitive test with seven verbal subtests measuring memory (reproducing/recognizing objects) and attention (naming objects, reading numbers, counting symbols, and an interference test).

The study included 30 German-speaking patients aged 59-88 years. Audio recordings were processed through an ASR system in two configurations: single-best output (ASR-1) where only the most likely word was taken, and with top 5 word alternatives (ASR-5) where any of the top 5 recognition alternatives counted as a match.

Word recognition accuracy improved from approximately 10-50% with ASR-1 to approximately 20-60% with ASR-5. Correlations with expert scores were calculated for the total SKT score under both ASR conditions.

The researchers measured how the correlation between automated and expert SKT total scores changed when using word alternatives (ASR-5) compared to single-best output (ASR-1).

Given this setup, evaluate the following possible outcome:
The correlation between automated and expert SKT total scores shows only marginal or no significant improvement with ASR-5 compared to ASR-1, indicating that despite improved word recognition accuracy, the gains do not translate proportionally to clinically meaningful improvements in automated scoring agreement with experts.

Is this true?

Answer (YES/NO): NO